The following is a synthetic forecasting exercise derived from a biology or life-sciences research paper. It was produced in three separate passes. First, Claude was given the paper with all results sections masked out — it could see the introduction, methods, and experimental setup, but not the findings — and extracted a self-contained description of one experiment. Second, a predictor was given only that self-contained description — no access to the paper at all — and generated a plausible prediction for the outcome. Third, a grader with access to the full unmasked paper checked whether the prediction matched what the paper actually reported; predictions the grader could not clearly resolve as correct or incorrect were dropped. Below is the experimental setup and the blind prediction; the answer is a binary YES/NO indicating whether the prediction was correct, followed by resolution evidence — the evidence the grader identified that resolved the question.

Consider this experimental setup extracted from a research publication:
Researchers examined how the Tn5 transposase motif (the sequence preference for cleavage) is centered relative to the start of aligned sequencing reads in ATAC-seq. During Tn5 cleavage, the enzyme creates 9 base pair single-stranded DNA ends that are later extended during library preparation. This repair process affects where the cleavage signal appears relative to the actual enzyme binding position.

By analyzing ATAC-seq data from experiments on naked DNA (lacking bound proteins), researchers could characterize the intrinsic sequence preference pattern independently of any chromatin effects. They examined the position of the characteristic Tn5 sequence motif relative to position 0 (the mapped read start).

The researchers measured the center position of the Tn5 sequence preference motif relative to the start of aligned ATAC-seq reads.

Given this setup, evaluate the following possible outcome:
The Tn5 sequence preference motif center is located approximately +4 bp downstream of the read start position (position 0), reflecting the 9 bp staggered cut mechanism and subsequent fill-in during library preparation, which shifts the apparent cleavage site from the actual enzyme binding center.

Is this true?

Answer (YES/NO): NO